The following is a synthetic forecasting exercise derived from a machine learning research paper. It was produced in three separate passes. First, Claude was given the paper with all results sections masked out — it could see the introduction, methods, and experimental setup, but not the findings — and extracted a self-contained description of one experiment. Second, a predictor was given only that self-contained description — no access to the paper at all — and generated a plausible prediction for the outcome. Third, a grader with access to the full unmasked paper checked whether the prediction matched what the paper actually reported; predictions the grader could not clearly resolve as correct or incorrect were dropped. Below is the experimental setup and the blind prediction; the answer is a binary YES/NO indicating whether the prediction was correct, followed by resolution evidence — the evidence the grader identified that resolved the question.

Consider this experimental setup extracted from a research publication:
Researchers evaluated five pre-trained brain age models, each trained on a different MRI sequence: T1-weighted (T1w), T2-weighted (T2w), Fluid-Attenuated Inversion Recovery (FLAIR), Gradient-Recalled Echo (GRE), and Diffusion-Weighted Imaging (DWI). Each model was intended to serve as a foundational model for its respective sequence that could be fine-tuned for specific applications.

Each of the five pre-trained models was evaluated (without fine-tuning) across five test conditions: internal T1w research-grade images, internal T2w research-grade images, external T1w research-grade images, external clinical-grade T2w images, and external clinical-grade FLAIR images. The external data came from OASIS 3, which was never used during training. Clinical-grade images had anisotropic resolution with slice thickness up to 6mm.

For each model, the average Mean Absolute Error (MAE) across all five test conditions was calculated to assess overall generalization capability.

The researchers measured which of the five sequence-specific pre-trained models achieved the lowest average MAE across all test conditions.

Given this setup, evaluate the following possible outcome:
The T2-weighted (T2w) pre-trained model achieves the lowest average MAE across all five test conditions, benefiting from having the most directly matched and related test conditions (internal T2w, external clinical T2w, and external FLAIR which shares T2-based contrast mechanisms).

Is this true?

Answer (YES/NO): NO